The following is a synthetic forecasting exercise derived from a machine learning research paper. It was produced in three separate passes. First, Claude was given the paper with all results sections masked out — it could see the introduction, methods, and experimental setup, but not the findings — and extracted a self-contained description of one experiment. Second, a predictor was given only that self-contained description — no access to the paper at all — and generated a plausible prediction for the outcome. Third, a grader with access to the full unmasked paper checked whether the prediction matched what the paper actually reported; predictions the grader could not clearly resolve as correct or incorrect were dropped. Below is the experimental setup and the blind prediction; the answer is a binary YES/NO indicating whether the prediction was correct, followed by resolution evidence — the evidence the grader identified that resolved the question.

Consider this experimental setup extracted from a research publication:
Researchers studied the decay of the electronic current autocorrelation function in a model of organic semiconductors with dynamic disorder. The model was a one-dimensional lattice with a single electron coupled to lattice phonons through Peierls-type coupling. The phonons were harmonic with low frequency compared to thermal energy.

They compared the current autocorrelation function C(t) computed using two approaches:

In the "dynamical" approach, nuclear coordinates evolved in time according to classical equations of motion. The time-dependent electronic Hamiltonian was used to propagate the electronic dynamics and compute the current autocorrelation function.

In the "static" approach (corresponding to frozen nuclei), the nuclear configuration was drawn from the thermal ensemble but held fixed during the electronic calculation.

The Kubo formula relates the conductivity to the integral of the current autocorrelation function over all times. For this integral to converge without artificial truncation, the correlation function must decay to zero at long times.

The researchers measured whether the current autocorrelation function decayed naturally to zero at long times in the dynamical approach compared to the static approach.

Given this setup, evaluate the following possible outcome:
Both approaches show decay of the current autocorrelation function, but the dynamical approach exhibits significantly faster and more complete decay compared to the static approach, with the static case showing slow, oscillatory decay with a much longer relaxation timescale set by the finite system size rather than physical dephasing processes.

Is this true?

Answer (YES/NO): NO